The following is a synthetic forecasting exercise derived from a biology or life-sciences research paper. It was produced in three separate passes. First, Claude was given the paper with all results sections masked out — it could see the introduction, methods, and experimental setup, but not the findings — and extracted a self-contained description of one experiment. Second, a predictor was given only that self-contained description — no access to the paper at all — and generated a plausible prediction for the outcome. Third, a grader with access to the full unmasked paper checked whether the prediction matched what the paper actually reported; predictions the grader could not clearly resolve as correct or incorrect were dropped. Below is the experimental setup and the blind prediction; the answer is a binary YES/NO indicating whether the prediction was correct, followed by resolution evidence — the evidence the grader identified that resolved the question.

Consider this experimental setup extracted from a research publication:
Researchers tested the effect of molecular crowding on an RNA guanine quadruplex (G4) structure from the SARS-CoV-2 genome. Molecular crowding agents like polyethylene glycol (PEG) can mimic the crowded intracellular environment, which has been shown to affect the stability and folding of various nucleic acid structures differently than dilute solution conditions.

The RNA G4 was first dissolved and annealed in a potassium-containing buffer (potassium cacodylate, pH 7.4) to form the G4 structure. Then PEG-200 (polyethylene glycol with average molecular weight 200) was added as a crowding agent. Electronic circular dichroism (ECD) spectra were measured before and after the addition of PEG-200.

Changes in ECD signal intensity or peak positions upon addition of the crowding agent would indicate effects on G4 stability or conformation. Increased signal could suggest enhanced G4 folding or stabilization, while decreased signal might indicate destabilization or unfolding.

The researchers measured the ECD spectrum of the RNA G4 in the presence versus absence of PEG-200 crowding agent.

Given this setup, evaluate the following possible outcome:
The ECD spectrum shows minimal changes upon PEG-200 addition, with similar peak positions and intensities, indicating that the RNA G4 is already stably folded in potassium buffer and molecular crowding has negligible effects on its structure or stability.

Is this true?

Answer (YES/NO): NO